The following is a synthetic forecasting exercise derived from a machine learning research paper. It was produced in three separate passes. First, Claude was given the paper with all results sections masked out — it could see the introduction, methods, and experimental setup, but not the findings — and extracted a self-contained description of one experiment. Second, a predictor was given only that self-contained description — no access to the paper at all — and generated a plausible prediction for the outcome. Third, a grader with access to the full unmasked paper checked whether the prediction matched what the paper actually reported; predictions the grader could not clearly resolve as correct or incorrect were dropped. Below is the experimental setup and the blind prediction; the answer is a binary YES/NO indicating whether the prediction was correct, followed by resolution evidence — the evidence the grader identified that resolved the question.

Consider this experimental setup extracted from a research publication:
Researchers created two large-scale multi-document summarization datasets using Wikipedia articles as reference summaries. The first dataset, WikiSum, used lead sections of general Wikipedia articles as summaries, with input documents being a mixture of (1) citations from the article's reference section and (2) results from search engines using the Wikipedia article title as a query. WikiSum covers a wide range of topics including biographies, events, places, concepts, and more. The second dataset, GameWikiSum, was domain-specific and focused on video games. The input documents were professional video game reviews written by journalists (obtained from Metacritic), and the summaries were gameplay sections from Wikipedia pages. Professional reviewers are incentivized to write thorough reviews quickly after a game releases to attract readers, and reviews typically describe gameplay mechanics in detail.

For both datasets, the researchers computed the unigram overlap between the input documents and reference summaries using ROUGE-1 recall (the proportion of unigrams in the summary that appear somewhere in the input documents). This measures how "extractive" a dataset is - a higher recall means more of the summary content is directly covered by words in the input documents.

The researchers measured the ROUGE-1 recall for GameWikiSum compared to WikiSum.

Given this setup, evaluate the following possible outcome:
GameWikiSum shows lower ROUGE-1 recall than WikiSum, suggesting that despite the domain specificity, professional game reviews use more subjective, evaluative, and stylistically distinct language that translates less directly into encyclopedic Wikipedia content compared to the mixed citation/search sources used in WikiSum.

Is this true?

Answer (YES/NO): NO